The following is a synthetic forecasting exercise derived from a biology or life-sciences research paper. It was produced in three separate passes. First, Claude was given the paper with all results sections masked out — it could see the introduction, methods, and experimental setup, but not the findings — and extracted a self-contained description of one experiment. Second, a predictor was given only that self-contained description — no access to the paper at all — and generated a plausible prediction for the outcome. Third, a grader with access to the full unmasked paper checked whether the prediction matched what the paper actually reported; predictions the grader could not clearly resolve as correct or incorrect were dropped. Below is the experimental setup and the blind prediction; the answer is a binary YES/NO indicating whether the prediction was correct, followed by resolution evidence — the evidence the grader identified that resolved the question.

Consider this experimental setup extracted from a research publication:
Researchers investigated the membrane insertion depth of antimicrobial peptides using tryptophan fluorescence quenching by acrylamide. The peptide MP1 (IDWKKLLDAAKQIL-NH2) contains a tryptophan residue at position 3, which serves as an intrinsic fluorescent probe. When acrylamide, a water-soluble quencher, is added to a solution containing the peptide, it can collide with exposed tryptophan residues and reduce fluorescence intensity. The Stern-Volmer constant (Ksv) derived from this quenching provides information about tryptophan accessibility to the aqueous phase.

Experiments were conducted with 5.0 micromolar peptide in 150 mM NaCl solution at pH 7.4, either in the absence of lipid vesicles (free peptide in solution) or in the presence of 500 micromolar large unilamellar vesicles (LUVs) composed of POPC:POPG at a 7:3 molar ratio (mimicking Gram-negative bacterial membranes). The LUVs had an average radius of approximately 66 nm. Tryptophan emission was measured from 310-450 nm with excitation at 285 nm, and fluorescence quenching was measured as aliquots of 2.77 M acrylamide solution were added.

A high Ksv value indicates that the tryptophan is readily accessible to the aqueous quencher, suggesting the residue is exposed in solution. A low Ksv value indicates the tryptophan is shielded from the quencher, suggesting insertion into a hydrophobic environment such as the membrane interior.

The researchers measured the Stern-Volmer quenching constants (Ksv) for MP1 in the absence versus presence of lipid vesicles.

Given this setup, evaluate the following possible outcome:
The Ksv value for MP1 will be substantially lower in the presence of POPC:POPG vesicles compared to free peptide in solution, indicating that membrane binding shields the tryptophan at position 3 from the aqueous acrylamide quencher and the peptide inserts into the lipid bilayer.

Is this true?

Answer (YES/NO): YES